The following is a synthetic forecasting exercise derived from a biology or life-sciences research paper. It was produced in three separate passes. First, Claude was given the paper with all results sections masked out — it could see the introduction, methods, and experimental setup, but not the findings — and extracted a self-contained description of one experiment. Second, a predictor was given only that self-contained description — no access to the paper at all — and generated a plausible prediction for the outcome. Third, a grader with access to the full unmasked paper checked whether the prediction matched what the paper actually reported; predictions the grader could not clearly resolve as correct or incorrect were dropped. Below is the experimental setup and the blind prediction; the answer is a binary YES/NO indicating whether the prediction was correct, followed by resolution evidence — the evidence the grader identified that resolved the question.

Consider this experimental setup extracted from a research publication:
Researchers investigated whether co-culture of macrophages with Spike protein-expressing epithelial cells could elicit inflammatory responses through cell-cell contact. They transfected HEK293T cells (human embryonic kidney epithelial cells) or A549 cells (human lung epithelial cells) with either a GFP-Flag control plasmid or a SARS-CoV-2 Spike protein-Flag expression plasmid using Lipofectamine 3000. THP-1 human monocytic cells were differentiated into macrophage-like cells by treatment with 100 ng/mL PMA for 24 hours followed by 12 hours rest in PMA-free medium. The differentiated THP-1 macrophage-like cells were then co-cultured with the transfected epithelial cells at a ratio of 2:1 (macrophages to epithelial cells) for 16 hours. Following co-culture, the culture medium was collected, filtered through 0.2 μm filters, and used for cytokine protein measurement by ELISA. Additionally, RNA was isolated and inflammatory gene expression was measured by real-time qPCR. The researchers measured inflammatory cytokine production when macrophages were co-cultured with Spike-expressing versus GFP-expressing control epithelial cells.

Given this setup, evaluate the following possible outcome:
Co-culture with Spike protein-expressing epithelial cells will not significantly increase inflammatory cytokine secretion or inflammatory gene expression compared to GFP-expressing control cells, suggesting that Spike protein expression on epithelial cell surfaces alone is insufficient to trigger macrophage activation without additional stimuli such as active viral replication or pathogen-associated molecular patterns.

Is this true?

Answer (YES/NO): NO